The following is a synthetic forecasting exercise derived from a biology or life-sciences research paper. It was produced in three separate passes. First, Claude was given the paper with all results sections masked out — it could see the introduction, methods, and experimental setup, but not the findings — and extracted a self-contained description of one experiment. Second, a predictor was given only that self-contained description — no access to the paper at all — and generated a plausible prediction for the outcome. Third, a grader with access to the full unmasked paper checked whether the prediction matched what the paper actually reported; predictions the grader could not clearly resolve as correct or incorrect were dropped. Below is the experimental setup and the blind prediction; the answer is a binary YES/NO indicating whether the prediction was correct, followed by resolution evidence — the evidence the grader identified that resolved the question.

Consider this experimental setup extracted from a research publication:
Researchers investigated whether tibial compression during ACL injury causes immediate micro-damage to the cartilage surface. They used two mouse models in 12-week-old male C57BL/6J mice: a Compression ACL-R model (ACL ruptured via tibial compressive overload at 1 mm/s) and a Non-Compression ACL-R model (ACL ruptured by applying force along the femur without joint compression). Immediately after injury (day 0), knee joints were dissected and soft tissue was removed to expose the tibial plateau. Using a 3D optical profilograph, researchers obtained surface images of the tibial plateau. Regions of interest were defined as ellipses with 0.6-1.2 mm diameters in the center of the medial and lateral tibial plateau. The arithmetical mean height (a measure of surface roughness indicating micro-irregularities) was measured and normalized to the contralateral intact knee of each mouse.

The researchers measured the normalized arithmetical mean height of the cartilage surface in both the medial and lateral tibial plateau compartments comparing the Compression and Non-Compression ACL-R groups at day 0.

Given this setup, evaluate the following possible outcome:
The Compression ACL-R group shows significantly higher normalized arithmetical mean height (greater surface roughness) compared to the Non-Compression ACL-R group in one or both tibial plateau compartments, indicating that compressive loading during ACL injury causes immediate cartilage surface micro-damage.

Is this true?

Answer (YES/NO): YES